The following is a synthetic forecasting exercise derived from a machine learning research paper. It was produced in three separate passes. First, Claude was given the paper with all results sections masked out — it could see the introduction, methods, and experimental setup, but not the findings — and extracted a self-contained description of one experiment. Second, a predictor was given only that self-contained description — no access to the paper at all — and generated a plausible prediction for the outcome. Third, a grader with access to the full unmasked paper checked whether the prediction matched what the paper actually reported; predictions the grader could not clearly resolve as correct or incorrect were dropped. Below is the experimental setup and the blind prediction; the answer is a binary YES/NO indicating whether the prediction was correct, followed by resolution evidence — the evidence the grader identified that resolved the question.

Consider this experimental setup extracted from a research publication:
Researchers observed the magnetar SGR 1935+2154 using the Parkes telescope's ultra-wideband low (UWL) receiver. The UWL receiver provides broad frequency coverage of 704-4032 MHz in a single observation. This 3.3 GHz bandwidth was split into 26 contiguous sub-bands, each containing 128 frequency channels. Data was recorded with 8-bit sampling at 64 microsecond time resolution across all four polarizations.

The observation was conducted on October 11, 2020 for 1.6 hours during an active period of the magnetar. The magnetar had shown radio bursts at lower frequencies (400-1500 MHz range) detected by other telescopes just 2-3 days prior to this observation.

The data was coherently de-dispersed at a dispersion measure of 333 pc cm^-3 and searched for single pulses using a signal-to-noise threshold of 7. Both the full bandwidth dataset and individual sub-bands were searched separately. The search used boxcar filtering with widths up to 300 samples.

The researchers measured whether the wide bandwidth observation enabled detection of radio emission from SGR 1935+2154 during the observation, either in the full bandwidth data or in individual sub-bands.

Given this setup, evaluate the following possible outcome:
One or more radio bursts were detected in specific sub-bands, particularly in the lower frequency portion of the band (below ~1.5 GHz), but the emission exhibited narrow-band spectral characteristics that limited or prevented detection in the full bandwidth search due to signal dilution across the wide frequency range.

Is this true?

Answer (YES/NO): NO